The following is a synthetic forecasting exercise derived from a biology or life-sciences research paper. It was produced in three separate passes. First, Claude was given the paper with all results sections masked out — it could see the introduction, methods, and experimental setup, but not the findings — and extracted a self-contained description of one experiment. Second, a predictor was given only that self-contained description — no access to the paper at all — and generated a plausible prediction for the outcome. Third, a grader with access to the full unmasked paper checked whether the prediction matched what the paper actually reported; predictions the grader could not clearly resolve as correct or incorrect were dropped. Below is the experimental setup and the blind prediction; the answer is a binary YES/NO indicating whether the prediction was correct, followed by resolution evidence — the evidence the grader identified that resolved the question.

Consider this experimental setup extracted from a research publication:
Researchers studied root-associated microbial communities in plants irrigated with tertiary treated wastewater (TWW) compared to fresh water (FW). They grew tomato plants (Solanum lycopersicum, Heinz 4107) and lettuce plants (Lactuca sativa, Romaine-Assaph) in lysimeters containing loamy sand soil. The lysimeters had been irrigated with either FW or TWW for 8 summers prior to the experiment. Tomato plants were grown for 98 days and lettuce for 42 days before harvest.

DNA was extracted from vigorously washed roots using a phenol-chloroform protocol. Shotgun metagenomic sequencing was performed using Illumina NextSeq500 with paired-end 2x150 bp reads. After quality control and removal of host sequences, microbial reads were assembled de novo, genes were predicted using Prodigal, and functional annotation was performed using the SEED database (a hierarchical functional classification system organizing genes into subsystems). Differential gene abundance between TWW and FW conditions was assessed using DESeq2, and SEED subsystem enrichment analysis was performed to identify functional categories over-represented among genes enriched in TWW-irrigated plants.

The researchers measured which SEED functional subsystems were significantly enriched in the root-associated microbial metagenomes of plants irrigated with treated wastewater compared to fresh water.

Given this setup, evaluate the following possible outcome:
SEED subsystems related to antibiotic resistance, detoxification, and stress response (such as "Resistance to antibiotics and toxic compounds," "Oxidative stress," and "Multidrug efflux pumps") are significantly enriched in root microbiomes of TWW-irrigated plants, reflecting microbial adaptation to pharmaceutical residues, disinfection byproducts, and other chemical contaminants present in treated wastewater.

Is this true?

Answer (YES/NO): NO